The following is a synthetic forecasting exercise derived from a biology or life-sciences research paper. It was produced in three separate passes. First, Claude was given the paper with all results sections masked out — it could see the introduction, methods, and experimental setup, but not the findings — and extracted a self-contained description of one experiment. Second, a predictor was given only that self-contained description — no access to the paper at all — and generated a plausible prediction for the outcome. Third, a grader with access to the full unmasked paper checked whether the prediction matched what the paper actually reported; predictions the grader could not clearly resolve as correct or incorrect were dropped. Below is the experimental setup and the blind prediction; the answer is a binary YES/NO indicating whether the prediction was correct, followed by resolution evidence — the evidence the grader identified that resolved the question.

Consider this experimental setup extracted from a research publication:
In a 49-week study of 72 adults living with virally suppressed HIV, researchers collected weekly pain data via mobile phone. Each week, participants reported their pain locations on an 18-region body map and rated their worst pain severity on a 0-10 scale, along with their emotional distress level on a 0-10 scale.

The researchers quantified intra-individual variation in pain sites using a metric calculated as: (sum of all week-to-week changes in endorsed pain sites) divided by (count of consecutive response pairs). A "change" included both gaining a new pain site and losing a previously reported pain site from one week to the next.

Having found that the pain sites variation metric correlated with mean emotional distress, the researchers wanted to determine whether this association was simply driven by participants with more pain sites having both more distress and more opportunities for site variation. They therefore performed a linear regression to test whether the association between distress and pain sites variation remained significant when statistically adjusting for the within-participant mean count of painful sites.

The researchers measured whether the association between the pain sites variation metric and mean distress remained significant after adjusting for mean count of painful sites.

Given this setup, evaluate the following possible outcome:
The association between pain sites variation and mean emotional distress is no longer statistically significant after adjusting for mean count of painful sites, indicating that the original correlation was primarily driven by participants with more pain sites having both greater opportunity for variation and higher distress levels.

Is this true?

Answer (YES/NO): YES